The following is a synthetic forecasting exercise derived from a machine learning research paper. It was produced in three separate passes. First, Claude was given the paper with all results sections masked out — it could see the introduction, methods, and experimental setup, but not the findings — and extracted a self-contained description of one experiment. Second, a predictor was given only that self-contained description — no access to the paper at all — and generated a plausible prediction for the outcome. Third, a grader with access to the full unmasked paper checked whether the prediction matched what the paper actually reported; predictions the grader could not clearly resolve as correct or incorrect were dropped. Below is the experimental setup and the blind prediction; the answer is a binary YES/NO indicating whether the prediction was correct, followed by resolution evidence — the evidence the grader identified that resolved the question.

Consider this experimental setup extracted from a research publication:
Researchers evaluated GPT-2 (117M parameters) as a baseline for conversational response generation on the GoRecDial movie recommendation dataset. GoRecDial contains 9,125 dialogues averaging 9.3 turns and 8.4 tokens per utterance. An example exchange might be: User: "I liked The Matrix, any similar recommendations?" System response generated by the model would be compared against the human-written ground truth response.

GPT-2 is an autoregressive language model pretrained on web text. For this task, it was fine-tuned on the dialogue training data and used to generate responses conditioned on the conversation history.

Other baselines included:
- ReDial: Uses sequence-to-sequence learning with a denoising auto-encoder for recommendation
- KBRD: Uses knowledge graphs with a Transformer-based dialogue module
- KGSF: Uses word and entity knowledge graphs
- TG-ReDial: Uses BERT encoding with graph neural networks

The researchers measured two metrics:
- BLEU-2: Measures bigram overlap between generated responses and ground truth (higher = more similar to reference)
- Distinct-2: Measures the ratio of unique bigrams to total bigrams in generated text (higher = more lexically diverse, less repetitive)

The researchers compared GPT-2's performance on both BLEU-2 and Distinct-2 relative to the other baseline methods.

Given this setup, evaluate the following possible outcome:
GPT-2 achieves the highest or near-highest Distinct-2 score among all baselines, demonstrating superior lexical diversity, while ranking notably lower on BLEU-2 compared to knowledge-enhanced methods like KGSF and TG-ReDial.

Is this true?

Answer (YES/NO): YES